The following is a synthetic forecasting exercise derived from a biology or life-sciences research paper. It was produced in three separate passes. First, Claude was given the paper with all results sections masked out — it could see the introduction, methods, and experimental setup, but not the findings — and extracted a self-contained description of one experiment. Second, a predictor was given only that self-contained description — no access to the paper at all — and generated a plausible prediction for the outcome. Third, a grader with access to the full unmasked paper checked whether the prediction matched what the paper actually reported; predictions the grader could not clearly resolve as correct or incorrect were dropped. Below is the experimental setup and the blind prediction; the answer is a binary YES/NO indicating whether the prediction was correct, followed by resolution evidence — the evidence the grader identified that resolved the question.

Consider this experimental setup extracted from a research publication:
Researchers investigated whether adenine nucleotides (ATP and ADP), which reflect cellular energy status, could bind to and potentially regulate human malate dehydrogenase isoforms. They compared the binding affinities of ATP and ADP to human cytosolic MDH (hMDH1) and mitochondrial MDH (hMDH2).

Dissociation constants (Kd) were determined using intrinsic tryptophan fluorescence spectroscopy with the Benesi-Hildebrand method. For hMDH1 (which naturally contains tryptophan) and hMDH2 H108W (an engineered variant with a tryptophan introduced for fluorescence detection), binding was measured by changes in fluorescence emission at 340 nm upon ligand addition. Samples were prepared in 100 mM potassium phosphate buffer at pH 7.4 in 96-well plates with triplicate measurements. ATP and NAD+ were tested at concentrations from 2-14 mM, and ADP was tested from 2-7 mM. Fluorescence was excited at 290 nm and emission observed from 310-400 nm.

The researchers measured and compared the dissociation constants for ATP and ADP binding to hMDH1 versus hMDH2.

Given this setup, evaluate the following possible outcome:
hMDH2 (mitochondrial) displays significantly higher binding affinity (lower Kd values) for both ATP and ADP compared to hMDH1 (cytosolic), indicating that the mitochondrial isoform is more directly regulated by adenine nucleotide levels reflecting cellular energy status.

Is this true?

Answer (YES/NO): NO